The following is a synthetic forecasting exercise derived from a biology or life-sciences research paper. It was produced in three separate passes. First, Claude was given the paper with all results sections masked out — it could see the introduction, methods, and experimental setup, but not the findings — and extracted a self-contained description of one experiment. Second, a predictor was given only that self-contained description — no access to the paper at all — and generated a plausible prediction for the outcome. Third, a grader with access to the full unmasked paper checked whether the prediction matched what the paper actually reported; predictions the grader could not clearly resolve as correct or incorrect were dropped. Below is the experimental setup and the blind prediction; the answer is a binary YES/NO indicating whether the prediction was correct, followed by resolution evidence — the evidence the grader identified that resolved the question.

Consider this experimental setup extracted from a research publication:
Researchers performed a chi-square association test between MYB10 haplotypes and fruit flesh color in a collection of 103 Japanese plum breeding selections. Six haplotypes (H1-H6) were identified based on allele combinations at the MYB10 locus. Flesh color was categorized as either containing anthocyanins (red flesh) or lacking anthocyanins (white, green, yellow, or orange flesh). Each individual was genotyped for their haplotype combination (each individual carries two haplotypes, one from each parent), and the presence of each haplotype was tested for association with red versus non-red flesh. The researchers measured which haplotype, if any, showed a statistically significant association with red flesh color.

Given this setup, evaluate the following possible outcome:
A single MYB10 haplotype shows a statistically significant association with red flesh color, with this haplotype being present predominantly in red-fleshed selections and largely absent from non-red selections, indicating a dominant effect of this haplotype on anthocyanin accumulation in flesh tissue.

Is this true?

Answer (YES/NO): YES